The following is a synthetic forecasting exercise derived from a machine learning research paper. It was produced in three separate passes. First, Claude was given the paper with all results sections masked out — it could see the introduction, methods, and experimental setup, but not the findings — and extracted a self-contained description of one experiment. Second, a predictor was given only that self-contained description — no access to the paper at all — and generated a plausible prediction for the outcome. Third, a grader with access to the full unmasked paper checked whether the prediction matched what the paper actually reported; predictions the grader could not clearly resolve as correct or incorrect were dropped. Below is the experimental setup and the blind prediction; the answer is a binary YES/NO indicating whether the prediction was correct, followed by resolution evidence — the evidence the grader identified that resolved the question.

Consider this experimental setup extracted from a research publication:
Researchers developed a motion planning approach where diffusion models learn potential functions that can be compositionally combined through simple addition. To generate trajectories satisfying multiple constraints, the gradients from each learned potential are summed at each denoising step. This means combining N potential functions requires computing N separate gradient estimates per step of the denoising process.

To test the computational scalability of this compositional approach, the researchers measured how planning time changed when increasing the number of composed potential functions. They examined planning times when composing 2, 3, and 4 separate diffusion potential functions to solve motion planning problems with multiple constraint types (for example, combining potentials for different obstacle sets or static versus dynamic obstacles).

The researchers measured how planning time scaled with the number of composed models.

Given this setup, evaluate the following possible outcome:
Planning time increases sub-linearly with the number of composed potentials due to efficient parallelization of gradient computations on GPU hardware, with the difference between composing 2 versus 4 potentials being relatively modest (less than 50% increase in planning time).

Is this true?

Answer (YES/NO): NO